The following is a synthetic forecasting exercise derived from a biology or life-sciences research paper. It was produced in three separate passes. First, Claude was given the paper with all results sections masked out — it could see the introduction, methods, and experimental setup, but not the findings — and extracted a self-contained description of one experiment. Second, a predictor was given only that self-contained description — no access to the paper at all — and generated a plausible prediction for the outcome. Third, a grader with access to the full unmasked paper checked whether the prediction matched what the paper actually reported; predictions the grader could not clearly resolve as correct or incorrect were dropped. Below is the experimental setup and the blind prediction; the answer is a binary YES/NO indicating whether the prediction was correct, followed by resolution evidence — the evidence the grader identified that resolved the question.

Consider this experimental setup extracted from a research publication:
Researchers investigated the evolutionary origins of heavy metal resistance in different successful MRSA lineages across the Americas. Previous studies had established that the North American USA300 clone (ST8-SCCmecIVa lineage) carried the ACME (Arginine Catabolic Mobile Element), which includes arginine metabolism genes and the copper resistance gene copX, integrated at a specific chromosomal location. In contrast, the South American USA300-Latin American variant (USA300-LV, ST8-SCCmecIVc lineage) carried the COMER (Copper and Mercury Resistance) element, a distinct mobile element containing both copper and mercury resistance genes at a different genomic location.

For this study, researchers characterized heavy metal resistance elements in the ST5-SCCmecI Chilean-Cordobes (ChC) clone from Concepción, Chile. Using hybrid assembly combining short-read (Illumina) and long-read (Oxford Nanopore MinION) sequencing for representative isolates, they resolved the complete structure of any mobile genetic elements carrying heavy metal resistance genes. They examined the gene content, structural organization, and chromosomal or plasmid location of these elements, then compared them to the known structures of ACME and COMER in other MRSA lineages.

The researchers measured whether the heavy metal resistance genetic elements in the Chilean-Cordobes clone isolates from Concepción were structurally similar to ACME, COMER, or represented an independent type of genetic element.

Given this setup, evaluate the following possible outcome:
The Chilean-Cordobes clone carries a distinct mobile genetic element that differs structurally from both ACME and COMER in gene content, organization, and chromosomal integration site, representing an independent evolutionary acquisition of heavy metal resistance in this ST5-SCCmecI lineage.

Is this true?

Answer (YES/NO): YES